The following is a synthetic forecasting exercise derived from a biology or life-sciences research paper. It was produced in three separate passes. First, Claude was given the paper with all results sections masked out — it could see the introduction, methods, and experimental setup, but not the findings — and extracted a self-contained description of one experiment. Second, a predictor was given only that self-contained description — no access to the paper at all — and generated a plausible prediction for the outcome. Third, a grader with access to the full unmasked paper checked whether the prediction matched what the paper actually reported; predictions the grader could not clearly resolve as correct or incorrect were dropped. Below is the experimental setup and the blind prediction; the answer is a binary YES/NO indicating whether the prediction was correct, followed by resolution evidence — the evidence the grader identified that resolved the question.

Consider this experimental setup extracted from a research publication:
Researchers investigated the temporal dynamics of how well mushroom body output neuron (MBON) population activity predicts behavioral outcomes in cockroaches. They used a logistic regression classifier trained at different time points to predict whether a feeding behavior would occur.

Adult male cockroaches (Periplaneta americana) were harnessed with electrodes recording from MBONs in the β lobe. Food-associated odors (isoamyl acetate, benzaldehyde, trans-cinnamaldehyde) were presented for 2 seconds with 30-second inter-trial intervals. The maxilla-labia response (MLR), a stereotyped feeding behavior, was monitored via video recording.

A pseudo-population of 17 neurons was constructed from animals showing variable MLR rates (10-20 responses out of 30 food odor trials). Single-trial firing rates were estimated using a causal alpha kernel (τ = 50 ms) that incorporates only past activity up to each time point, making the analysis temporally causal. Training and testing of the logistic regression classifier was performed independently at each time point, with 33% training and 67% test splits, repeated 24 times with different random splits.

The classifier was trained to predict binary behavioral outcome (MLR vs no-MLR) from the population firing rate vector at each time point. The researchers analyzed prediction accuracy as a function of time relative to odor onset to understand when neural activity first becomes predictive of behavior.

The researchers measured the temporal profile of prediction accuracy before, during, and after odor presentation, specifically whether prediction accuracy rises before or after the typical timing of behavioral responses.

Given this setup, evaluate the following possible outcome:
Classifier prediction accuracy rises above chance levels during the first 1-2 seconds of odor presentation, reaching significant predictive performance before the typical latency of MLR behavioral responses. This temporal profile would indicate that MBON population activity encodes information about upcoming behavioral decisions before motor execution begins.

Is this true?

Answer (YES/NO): YES